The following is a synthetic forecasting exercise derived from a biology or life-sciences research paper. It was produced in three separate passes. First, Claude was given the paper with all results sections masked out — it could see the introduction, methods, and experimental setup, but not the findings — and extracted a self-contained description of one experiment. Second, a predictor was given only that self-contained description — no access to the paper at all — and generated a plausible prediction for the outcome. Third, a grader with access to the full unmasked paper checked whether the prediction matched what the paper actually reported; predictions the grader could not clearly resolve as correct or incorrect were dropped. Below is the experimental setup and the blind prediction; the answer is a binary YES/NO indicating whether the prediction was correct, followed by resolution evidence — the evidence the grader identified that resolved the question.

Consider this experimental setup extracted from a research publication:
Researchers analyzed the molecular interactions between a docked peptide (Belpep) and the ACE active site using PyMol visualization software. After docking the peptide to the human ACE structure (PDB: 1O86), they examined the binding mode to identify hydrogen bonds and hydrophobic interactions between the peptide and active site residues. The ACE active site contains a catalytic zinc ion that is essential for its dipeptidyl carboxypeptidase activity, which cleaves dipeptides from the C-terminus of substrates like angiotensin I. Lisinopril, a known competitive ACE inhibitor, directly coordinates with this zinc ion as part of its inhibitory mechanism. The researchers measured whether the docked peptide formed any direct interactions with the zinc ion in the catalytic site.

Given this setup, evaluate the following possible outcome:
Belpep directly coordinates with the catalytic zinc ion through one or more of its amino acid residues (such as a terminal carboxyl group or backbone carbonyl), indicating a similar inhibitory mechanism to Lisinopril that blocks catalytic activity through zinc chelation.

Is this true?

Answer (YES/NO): NO